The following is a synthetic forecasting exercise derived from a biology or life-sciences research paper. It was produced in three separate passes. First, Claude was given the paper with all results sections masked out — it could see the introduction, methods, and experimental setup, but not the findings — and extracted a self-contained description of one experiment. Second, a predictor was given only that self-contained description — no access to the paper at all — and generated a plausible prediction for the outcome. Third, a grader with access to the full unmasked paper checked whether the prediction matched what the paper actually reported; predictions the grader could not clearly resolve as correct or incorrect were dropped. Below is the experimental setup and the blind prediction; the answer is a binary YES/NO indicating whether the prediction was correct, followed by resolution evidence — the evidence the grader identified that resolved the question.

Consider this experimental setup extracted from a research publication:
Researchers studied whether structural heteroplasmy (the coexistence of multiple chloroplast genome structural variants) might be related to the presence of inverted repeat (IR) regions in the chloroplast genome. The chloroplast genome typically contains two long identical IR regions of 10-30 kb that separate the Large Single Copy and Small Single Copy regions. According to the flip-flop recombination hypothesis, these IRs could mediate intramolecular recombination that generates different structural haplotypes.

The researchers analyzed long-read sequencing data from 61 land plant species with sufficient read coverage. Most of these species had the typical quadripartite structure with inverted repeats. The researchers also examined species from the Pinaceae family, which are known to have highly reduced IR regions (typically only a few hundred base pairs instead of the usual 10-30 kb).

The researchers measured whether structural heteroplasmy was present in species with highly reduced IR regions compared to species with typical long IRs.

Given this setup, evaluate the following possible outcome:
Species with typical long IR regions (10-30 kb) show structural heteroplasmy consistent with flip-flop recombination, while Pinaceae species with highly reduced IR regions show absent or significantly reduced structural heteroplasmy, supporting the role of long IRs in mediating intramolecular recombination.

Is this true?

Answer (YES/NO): YES